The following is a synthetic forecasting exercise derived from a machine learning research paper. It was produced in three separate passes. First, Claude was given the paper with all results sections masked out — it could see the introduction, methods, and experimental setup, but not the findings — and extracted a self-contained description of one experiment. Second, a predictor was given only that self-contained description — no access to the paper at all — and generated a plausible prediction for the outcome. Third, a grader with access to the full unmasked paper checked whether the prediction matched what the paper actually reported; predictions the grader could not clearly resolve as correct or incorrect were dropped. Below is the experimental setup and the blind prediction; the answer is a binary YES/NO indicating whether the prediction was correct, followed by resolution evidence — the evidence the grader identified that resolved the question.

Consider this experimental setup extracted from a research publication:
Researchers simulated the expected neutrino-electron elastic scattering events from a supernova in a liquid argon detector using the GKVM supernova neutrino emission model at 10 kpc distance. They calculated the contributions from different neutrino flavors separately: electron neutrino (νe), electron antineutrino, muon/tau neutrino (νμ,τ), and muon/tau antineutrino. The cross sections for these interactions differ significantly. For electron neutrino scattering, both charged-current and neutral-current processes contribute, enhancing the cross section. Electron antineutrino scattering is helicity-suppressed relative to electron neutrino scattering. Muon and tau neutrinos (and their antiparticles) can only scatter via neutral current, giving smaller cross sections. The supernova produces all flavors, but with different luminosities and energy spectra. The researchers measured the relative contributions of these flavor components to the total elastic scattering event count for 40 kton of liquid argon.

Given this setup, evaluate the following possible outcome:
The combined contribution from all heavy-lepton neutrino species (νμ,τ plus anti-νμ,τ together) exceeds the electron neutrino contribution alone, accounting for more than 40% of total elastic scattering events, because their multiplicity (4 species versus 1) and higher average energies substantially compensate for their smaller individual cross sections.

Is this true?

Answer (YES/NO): NO